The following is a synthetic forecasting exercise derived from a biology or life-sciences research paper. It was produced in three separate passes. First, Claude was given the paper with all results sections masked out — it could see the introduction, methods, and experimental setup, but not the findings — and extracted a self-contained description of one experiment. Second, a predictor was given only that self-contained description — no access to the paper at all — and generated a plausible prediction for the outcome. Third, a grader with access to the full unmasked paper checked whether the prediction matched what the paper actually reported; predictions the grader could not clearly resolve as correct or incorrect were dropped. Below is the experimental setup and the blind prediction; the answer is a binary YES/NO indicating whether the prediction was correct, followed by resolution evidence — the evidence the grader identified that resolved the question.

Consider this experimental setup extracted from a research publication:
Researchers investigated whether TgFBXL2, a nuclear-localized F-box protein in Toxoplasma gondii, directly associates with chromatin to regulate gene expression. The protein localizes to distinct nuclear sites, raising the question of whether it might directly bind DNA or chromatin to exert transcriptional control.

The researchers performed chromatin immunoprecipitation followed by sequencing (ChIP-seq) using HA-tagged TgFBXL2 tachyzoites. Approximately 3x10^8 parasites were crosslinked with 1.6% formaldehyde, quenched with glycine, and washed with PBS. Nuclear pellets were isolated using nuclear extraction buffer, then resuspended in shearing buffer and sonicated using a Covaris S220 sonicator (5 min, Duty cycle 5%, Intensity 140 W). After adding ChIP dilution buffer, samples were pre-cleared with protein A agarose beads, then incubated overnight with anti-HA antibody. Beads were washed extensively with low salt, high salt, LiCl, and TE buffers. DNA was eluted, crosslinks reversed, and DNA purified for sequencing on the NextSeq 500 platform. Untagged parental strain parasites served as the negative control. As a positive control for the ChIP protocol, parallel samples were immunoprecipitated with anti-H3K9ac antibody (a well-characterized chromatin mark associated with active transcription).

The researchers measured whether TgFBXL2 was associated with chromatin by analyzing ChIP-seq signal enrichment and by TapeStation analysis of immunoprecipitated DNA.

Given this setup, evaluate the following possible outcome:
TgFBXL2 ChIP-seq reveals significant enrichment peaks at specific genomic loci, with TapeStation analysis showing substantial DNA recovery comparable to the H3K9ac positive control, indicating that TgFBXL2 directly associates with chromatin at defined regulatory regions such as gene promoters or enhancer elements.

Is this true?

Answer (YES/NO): NO